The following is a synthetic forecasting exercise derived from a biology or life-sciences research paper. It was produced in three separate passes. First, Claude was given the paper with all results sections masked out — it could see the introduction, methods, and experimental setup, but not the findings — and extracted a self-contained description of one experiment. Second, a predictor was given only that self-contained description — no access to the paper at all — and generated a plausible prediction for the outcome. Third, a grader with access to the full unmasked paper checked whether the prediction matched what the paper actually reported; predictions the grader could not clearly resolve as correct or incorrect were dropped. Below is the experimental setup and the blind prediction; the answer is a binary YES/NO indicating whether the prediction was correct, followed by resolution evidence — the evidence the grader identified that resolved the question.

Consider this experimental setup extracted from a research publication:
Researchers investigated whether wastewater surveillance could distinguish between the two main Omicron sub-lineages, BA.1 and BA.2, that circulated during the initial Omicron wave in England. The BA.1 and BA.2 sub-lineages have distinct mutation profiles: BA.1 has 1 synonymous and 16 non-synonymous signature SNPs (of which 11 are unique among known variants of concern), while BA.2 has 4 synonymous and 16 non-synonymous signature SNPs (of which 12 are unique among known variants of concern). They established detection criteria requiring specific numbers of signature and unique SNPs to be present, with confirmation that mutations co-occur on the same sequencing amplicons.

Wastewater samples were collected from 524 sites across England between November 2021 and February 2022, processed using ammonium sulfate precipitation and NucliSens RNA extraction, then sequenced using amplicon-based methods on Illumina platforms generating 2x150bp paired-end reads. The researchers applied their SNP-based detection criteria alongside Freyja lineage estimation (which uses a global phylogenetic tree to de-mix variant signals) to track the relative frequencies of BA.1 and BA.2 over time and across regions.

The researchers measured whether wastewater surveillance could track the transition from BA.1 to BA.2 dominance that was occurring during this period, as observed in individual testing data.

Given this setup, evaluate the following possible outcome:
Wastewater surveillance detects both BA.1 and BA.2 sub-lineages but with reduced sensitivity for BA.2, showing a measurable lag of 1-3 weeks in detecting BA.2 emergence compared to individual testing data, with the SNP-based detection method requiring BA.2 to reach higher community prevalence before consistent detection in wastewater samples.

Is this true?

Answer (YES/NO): NO